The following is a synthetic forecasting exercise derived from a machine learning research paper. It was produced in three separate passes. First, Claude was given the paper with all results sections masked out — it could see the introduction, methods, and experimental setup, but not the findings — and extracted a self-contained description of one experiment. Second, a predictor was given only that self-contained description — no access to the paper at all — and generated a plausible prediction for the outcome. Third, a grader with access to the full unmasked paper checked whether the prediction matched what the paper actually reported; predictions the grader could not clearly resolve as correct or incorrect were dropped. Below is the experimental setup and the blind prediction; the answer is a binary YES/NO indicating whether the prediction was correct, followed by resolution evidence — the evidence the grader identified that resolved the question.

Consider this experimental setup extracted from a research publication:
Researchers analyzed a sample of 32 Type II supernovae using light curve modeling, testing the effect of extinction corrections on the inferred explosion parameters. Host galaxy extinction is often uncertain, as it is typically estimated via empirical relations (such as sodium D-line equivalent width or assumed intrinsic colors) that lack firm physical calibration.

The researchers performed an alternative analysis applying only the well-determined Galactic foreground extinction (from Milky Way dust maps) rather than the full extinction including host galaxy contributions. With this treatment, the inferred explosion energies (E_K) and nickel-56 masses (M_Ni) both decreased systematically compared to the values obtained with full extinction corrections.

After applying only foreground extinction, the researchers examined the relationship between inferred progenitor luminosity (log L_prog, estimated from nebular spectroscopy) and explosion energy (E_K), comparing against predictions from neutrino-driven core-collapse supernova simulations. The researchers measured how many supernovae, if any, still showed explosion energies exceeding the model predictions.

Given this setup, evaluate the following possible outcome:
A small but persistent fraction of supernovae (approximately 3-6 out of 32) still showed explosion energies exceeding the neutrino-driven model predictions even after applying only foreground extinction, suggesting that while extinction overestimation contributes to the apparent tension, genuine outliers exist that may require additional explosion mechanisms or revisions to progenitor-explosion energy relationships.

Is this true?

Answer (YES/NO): NO